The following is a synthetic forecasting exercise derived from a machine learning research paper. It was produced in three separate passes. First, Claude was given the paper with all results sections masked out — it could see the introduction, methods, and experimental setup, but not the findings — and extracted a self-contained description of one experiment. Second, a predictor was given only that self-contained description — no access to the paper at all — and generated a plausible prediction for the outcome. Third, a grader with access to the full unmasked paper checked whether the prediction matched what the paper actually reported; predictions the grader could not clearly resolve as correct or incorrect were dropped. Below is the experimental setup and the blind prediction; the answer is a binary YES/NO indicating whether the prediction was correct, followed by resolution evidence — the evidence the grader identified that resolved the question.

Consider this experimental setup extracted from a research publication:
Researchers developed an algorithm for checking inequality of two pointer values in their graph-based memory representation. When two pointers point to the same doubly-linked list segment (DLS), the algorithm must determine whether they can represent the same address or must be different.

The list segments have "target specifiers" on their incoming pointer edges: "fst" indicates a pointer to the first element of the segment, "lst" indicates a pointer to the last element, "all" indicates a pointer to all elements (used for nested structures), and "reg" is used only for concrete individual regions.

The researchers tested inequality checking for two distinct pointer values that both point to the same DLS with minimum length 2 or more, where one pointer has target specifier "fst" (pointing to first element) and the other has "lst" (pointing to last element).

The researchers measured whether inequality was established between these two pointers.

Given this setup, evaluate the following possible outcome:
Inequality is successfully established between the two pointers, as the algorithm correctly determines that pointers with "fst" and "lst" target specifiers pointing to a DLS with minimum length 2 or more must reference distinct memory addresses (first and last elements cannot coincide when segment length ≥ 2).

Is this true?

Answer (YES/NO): YES